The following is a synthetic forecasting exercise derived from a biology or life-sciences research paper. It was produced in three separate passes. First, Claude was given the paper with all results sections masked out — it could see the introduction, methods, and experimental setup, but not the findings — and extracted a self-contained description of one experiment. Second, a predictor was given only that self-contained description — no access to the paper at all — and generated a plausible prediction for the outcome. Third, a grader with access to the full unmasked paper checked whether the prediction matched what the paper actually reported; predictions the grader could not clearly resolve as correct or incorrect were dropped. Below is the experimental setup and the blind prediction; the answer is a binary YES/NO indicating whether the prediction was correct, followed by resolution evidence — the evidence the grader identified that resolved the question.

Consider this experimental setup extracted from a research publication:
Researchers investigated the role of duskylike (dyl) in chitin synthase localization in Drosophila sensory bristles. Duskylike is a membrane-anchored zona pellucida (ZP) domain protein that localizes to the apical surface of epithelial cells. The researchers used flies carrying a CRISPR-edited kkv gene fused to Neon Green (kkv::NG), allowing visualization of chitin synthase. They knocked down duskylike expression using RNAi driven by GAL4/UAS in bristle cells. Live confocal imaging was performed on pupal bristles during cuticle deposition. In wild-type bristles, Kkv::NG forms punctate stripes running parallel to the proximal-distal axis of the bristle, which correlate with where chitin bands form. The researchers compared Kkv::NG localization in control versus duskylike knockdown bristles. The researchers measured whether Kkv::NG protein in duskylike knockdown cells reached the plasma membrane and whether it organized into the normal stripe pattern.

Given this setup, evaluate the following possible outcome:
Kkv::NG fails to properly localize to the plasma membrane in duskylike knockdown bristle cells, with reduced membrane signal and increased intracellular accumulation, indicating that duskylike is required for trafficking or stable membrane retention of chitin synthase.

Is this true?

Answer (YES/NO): NO